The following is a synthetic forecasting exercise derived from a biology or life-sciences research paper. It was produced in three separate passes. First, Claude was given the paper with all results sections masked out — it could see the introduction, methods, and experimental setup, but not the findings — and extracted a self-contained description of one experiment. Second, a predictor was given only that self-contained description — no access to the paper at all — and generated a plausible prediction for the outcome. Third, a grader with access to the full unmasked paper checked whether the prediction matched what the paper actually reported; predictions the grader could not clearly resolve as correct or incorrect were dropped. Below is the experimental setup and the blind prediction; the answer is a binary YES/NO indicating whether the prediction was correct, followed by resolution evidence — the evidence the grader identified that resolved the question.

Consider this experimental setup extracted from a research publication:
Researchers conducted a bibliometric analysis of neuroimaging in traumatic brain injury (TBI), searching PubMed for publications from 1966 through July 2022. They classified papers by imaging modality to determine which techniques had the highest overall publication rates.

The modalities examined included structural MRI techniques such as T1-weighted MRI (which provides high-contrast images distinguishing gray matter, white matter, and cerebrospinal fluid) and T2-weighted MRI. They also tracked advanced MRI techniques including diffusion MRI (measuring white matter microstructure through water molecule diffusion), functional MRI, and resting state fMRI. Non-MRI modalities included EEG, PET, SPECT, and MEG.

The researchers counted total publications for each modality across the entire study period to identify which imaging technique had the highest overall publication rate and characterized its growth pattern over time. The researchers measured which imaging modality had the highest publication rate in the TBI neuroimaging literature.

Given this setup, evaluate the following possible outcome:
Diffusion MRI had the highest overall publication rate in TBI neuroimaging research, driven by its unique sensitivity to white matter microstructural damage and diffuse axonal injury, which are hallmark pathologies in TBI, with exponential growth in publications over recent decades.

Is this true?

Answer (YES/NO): NO